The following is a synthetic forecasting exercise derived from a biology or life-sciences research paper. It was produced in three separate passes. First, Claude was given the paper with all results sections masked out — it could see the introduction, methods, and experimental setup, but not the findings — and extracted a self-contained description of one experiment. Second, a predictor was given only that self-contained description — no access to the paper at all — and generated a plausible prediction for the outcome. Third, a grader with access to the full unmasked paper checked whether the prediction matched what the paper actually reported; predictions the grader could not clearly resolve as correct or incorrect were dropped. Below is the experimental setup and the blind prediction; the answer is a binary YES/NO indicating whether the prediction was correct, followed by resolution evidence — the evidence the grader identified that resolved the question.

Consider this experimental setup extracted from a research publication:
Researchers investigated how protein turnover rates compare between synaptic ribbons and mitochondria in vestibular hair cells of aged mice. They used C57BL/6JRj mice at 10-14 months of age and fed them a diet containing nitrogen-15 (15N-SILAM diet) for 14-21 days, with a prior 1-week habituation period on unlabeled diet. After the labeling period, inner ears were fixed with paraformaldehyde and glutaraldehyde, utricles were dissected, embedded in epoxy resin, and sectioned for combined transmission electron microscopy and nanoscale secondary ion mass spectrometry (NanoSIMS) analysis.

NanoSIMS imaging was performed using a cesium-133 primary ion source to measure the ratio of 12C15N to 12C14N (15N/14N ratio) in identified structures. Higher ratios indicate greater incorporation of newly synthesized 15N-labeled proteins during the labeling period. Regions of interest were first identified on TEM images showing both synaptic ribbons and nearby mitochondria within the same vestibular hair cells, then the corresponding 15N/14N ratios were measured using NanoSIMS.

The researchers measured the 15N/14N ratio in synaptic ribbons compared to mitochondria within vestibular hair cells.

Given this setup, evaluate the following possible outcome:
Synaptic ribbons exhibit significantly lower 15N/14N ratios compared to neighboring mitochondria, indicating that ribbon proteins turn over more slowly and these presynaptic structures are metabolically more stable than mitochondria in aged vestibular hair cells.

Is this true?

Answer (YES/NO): NO